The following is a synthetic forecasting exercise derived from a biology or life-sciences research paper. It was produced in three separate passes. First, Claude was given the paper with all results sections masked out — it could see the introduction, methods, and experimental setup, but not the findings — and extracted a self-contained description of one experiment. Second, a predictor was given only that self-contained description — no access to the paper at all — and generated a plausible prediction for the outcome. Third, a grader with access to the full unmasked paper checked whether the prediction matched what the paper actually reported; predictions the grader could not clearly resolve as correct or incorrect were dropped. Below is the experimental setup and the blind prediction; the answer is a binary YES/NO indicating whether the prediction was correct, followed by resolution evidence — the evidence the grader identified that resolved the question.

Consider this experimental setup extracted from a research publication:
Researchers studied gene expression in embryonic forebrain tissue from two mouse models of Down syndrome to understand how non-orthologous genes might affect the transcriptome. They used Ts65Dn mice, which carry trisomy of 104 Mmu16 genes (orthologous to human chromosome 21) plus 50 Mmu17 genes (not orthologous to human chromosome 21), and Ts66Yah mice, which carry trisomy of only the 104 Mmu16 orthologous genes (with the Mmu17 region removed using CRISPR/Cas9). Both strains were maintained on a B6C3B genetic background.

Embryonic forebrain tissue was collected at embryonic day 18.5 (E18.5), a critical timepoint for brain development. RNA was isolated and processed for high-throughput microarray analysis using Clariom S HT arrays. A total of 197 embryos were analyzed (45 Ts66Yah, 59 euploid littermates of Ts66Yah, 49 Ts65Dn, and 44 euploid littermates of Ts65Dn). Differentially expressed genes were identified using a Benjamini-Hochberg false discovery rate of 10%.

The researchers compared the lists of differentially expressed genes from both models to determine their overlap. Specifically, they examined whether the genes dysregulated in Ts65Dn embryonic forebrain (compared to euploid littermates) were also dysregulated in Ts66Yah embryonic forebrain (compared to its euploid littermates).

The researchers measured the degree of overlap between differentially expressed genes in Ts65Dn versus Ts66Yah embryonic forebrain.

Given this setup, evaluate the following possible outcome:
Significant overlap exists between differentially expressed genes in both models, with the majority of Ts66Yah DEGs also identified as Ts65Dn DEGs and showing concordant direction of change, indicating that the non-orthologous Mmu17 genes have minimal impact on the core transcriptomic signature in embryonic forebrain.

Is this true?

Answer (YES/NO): NO